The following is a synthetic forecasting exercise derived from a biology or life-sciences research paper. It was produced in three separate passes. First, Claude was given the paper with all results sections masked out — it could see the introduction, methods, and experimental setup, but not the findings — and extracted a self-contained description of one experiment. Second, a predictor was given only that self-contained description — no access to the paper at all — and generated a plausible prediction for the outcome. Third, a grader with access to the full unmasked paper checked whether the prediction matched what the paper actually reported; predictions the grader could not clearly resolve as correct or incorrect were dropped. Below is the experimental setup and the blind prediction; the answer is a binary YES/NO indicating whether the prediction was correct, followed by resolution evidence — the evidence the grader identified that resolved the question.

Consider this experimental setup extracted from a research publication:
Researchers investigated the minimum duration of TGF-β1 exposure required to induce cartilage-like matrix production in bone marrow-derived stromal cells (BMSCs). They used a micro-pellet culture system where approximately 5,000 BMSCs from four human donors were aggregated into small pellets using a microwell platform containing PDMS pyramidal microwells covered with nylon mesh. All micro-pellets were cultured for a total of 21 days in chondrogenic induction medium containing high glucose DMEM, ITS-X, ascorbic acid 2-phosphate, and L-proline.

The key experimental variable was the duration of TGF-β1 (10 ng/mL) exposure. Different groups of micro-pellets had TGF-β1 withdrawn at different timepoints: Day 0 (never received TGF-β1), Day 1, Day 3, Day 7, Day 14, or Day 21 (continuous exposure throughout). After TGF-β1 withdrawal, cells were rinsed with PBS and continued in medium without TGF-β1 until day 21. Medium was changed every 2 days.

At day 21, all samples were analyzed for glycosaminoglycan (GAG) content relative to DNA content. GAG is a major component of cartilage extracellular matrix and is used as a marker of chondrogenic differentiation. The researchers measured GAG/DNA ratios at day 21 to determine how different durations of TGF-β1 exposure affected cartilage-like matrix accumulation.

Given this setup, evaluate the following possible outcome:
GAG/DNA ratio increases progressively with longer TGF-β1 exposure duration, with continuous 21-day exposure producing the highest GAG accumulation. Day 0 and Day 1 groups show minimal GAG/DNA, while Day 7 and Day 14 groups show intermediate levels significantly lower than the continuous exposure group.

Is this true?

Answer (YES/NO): NO